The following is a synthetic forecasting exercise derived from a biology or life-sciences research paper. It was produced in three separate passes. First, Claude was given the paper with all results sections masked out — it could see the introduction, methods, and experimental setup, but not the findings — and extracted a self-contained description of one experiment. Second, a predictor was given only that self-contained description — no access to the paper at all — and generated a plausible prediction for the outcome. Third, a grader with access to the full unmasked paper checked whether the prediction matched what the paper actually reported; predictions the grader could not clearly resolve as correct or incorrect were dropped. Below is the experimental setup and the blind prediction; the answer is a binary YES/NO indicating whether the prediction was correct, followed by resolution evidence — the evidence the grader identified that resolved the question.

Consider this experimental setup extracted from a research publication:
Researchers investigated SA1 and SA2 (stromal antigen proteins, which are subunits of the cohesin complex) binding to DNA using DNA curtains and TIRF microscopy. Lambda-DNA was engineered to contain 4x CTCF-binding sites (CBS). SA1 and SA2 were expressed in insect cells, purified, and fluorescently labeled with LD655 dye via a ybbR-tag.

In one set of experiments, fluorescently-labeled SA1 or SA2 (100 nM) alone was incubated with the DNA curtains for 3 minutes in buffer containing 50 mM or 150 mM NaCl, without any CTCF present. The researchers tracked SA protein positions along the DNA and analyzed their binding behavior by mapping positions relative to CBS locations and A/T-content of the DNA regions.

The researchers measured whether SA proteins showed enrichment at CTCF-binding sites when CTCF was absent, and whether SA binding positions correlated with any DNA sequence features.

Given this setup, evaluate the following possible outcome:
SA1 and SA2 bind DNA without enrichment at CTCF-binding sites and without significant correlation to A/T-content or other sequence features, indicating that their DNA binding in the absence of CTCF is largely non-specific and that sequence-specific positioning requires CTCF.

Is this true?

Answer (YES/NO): NO